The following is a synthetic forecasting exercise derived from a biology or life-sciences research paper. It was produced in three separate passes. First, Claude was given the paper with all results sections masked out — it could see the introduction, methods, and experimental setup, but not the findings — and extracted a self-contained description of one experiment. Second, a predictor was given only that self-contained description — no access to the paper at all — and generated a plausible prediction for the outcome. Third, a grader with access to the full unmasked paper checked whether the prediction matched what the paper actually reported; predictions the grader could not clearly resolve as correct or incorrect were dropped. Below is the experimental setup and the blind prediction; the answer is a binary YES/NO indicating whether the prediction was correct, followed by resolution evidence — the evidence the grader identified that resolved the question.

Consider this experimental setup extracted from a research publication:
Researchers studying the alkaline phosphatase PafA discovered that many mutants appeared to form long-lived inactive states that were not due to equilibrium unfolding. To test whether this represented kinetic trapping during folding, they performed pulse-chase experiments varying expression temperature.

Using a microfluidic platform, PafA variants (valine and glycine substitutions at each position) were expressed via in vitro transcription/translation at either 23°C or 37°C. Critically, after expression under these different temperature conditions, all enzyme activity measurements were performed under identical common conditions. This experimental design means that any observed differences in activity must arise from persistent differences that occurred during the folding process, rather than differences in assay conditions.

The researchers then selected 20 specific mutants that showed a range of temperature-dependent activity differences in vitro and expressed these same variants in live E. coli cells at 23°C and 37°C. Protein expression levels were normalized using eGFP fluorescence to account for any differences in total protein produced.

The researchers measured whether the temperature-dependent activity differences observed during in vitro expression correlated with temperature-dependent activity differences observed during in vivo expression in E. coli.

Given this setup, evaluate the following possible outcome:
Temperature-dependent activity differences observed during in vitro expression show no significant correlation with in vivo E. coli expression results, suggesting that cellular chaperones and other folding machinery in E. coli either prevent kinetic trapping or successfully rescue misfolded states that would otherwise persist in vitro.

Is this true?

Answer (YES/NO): NO